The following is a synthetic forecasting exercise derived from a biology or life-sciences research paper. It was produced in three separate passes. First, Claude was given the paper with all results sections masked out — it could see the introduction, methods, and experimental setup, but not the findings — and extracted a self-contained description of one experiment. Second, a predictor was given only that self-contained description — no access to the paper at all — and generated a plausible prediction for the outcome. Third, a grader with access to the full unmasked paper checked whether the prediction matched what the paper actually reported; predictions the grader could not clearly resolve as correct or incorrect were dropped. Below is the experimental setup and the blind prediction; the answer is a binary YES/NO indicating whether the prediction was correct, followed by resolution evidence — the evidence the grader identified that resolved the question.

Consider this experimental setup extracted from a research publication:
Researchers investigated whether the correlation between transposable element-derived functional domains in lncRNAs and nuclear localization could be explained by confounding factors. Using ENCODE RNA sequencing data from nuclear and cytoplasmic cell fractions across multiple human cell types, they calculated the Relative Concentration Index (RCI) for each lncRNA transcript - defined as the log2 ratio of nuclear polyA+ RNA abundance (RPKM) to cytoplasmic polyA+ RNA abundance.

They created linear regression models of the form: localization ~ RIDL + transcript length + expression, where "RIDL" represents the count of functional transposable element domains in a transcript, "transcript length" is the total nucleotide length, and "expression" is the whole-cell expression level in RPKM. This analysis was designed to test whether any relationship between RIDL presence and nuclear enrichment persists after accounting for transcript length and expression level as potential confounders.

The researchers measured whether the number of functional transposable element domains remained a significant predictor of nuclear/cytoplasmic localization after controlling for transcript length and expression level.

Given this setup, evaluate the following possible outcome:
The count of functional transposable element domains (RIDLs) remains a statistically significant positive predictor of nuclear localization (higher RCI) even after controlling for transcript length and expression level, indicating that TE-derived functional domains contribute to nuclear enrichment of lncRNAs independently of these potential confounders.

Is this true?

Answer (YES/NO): YES